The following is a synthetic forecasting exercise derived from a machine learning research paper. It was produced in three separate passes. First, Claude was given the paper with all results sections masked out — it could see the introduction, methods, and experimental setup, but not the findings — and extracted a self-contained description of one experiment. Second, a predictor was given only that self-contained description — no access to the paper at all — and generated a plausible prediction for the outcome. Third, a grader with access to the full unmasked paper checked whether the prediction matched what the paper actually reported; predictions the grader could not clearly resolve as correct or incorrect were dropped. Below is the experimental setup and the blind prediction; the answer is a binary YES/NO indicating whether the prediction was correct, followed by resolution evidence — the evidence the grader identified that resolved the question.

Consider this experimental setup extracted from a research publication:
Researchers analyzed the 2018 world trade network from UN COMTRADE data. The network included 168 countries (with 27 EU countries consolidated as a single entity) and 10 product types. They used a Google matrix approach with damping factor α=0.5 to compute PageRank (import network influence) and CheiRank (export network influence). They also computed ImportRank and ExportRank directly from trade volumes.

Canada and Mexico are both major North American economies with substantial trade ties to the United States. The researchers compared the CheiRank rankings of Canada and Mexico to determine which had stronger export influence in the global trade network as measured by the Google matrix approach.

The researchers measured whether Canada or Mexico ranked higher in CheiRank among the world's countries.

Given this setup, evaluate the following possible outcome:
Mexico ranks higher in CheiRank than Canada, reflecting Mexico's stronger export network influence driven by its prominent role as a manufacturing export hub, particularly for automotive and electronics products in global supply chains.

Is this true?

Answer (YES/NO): NO